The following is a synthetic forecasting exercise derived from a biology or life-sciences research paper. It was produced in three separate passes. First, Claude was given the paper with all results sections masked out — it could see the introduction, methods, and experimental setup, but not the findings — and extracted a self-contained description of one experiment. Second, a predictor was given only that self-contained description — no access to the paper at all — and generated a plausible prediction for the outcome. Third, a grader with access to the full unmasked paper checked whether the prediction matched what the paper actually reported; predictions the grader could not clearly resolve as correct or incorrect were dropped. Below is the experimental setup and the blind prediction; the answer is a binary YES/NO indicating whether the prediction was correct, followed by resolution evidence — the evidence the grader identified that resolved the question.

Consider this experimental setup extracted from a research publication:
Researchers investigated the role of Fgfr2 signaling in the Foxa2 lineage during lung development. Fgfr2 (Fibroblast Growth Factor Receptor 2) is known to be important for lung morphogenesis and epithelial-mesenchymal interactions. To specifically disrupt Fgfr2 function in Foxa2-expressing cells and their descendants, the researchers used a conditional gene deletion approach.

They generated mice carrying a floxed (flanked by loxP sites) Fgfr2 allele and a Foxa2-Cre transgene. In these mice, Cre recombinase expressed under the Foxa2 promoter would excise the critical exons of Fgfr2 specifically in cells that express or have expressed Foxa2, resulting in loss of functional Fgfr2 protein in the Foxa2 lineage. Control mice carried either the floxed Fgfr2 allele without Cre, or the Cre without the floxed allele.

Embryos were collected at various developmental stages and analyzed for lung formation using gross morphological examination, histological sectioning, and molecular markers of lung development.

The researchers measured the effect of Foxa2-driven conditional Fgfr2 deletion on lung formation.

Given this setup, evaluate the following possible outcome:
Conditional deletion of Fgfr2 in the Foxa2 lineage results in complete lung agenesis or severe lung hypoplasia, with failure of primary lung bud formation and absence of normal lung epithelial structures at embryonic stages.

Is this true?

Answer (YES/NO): YES